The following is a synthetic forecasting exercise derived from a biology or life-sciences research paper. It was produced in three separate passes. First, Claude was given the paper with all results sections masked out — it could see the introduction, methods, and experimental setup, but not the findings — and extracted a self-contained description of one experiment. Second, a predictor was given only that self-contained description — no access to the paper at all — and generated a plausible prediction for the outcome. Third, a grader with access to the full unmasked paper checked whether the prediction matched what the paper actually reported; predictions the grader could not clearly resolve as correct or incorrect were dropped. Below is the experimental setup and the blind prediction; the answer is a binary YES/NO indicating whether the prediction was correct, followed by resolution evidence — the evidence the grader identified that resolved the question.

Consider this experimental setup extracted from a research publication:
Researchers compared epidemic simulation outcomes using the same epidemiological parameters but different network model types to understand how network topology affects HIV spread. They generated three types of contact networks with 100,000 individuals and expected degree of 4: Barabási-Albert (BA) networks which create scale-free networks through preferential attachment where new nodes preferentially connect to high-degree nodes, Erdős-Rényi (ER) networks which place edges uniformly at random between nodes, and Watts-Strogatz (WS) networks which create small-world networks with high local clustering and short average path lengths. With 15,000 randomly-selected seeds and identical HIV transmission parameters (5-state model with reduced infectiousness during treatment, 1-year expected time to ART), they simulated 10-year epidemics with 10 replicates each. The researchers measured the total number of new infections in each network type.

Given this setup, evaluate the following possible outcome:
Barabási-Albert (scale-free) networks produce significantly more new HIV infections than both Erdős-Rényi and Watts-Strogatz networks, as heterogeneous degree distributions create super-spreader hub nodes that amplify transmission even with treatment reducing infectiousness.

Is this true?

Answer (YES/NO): NO